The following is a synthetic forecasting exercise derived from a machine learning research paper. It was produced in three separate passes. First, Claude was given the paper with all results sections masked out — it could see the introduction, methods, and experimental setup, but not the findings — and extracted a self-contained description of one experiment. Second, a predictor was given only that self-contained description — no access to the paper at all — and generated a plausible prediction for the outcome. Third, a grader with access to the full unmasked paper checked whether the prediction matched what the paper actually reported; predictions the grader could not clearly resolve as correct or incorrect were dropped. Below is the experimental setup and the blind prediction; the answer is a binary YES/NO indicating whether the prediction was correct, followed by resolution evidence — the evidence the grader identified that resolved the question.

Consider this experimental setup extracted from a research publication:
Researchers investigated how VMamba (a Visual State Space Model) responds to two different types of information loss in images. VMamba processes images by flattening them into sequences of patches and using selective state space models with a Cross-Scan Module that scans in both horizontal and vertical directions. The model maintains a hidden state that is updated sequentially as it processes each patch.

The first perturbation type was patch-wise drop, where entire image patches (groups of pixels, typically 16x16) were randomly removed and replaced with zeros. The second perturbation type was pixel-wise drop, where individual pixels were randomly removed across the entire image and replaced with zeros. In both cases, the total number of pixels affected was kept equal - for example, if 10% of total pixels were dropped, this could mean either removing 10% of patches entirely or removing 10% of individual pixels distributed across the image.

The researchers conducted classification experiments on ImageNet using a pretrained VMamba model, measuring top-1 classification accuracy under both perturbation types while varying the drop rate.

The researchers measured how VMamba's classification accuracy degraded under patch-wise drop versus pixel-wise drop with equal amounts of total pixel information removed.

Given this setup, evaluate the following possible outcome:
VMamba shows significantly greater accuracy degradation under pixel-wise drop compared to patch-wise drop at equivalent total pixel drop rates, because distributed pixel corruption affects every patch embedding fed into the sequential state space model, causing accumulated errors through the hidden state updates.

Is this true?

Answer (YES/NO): NO